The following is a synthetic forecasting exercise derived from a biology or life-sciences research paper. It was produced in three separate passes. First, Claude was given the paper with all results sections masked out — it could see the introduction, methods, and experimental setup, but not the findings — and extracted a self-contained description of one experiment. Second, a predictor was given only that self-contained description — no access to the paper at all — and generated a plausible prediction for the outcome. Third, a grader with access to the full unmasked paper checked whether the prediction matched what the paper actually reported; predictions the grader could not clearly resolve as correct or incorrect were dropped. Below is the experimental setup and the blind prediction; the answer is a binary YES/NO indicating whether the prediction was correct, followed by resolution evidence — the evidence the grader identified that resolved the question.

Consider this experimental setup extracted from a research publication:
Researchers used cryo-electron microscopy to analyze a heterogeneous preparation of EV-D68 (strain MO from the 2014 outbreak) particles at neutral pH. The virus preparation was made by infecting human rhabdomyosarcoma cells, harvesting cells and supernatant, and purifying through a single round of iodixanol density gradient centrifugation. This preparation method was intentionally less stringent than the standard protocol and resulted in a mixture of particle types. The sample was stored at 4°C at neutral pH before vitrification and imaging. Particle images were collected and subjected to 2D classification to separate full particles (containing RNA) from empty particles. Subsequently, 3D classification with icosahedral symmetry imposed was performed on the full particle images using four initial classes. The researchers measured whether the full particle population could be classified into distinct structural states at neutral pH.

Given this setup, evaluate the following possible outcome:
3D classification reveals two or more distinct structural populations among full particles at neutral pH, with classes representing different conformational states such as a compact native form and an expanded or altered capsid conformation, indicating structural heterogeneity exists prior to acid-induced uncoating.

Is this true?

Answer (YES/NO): YES